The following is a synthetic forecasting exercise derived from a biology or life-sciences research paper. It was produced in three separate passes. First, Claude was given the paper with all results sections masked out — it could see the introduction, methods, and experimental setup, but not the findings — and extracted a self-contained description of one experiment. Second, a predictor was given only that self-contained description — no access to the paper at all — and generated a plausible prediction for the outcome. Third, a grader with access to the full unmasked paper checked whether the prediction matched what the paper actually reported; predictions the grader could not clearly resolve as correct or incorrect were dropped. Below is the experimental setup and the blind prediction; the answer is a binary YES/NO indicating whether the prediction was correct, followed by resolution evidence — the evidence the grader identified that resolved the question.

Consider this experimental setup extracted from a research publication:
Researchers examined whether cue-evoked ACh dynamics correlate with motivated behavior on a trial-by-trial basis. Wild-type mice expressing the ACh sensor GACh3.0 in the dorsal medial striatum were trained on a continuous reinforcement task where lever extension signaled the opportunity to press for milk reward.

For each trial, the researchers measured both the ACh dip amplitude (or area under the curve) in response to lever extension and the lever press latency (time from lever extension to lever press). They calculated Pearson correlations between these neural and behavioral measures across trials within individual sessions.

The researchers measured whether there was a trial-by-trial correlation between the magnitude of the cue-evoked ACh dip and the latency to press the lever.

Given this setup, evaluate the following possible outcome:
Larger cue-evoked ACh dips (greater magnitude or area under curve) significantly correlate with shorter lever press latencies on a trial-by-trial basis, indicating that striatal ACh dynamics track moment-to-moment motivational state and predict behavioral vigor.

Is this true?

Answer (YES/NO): YES